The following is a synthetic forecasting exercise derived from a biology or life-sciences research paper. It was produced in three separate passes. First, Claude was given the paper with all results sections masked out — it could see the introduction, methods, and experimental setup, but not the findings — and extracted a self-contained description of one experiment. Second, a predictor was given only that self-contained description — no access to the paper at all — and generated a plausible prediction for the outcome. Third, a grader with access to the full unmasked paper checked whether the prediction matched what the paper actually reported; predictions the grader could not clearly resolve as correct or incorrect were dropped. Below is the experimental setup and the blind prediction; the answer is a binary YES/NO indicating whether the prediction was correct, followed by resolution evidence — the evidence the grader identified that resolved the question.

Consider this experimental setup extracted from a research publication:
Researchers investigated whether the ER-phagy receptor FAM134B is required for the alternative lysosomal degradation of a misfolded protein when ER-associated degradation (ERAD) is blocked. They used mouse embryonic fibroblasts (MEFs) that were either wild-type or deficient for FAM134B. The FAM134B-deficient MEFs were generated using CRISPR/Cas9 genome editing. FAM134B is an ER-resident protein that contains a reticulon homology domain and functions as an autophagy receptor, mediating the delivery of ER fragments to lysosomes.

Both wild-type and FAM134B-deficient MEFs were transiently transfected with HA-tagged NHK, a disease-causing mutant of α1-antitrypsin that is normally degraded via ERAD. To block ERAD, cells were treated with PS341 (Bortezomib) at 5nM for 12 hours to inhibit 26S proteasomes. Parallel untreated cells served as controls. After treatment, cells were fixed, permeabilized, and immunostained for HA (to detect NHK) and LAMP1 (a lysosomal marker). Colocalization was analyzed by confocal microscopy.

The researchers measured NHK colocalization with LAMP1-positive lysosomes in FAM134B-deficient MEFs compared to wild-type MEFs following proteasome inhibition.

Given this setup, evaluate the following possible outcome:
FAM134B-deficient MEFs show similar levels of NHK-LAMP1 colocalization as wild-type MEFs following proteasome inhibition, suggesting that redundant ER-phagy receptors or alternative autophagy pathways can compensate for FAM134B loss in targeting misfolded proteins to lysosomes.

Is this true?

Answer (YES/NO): NO